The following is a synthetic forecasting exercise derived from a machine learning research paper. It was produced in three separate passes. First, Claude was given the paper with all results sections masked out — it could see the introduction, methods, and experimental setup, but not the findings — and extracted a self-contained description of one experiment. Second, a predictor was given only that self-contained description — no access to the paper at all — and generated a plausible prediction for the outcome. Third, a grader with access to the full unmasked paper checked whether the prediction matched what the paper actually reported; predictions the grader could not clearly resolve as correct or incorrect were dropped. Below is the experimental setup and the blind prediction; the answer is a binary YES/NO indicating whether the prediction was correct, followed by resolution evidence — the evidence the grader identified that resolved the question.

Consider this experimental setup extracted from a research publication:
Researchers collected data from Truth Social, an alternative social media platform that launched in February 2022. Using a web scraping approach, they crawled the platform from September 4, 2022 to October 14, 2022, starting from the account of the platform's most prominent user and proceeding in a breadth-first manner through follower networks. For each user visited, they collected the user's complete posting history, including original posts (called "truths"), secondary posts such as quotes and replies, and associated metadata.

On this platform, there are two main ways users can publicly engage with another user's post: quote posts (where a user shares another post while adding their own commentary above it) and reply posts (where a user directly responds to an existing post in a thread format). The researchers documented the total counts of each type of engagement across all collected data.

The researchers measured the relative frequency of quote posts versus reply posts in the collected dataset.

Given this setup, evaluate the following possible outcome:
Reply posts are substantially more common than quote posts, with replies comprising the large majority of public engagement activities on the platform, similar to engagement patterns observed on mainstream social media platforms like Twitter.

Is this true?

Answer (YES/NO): YES